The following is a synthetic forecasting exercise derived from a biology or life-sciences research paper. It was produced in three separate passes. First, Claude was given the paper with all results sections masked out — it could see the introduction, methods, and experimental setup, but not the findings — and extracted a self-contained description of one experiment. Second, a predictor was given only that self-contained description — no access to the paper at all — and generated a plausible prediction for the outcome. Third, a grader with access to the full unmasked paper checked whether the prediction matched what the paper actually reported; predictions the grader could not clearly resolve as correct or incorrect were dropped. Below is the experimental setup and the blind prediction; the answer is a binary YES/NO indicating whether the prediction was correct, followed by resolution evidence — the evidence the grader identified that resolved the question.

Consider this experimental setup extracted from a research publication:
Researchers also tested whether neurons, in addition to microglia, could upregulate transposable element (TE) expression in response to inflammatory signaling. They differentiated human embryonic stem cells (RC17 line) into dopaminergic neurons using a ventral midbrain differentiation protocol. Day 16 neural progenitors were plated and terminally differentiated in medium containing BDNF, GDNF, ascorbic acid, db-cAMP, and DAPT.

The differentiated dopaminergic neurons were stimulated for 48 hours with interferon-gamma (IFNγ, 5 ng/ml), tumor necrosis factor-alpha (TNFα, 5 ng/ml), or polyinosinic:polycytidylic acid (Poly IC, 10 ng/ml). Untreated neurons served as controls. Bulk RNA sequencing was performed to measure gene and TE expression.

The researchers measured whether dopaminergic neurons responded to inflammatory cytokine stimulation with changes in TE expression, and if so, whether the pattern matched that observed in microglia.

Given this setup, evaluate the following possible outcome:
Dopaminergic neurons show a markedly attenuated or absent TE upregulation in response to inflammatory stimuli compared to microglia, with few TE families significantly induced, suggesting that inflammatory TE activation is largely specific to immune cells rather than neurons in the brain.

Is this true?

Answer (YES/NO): NO